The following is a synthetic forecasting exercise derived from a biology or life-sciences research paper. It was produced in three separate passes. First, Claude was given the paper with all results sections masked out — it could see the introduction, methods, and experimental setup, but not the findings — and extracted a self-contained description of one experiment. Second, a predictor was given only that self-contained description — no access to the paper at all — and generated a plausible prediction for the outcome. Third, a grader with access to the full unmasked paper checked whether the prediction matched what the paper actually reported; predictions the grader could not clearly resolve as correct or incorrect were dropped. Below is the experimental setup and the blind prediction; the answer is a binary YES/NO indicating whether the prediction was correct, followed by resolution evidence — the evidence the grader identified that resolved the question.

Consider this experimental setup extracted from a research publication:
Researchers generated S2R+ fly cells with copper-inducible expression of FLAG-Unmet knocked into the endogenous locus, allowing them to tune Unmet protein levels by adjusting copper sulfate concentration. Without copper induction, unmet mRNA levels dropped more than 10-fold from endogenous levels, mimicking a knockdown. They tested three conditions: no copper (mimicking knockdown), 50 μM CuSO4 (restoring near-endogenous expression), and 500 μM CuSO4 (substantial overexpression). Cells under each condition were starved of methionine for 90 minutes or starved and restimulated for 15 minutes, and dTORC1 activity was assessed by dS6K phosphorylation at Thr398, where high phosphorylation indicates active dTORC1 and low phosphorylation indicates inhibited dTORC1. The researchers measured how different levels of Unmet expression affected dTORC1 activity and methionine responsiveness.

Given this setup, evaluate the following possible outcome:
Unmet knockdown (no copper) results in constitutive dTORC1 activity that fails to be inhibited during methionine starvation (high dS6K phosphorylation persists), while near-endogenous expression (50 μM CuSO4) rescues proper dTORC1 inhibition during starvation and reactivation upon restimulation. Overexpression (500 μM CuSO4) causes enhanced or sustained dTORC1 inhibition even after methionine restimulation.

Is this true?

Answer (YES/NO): YES